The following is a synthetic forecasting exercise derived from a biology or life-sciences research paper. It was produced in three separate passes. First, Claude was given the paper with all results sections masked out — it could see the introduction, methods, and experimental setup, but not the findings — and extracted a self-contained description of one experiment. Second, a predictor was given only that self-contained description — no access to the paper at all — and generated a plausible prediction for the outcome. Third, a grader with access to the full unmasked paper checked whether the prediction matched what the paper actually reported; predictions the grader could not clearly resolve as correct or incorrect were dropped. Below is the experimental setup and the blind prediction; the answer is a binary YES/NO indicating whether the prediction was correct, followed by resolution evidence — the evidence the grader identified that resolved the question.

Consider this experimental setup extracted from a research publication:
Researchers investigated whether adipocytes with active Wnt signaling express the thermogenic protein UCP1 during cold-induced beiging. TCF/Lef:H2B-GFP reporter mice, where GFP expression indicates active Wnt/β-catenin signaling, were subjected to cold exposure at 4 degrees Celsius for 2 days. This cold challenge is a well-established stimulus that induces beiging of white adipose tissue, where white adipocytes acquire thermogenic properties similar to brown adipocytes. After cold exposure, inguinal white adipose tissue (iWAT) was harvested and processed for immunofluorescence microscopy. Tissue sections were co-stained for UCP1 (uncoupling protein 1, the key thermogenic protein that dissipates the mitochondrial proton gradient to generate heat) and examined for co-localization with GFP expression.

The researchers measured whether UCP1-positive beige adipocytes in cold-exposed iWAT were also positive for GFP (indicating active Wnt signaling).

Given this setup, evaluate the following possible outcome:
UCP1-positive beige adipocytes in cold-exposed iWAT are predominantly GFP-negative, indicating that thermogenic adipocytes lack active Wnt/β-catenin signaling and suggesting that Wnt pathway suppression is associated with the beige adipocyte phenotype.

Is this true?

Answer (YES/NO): NO